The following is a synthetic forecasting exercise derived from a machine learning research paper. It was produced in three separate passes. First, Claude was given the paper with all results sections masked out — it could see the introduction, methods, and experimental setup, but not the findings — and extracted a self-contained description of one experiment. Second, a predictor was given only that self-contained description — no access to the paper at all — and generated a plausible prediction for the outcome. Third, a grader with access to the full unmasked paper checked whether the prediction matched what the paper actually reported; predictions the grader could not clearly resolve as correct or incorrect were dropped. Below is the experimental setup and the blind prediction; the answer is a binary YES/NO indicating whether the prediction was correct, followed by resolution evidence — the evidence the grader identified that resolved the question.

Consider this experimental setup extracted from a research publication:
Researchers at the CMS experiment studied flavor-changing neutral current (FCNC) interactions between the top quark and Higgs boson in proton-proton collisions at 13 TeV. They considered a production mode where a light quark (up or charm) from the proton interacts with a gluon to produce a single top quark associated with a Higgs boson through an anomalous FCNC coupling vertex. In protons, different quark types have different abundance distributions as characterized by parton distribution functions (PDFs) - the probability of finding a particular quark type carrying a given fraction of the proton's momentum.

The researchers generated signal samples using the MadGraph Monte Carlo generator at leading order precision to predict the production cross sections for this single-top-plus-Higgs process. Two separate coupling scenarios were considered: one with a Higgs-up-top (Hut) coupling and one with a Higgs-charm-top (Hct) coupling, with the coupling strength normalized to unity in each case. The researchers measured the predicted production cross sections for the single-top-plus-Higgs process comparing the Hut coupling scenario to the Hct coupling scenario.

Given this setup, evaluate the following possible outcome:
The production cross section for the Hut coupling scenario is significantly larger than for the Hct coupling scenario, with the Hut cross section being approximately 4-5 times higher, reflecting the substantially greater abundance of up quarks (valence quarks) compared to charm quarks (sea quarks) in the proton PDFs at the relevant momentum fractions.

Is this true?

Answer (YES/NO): NO